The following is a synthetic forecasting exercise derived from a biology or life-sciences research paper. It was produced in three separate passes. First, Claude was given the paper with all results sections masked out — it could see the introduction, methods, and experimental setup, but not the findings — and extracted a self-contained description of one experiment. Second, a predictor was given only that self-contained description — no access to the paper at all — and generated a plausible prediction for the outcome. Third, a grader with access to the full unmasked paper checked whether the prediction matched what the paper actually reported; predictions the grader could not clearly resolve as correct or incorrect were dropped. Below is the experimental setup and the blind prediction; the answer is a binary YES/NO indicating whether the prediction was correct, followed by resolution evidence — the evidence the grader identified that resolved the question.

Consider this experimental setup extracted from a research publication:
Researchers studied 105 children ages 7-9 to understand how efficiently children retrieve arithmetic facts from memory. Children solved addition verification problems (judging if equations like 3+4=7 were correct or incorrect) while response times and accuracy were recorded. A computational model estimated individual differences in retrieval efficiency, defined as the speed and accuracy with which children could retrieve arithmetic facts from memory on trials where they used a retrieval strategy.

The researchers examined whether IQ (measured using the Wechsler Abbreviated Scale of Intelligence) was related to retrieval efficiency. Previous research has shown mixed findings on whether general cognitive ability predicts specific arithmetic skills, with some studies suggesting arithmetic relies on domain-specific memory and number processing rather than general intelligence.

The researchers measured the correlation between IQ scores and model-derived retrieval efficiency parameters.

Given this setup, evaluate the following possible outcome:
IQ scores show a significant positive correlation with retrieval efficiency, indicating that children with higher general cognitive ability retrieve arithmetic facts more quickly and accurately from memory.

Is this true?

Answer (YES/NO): NO